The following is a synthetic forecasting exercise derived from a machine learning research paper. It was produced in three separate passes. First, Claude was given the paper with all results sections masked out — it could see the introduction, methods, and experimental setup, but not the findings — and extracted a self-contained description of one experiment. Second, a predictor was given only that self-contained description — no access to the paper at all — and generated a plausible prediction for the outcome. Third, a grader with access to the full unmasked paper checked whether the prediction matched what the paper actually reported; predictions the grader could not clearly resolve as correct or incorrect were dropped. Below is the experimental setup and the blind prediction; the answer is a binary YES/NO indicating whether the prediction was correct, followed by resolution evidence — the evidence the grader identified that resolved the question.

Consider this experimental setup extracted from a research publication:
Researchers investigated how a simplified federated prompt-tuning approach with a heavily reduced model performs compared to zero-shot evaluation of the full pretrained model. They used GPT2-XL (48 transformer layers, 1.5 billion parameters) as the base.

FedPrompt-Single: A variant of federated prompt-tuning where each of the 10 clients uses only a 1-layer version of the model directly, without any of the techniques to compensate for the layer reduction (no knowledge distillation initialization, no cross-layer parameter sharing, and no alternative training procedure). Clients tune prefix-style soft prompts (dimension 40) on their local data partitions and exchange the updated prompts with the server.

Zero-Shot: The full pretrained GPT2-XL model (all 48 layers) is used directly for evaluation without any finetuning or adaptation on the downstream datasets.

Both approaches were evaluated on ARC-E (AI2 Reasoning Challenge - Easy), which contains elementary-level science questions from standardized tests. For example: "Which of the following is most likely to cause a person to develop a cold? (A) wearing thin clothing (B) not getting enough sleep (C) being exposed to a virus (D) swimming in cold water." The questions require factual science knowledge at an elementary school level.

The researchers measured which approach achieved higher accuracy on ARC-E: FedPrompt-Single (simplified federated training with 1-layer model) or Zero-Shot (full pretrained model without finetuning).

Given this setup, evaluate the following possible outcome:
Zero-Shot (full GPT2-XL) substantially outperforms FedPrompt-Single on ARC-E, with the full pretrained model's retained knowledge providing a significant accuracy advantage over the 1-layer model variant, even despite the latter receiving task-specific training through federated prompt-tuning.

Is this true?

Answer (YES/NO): YES